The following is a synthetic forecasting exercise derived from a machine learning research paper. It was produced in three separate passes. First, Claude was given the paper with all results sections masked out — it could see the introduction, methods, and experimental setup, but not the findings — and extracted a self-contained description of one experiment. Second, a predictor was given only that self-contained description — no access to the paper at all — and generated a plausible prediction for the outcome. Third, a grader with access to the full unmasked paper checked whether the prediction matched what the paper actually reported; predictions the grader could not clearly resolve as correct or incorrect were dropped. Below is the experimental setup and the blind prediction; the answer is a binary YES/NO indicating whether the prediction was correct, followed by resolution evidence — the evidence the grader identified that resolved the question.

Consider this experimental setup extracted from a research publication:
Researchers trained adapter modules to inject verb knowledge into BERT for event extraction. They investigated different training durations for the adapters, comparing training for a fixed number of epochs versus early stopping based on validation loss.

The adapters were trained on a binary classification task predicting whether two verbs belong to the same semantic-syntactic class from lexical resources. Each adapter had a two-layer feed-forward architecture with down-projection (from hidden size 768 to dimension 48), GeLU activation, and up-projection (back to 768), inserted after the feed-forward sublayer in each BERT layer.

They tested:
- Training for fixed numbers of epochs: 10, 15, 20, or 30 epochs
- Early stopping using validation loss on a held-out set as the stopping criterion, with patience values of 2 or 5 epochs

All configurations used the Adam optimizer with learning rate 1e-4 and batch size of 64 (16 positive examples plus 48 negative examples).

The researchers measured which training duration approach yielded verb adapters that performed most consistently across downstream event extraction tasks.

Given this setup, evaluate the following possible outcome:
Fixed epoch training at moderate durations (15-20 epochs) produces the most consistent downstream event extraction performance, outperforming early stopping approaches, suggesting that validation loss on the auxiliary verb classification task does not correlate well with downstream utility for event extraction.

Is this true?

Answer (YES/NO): NO